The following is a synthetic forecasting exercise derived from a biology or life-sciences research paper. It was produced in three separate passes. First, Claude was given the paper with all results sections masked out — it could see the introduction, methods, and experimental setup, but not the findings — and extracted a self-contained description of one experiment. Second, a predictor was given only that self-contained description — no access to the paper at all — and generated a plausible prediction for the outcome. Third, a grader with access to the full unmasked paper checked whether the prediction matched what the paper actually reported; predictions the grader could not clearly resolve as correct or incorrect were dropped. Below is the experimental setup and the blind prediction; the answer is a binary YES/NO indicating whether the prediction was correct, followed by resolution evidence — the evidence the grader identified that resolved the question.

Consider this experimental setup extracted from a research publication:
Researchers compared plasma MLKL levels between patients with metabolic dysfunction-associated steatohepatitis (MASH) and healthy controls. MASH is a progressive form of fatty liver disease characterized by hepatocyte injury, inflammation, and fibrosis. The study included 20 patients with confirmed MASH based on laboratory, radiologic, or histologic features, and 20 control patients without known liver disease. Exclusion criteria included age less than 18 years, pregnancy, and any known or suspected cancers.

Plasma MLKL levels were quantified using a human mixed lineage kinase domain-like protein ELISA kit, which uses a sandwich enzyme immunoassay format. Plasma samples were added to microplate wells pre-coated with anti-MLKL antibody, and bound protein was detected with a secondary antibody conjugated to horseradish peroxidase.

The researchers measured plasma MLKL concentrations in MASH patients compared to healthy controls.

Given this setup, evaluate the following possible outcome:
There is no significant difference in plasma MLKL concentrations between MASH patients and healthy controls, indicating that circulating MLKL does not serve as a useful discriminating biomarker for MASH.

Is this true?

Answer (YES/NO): NO